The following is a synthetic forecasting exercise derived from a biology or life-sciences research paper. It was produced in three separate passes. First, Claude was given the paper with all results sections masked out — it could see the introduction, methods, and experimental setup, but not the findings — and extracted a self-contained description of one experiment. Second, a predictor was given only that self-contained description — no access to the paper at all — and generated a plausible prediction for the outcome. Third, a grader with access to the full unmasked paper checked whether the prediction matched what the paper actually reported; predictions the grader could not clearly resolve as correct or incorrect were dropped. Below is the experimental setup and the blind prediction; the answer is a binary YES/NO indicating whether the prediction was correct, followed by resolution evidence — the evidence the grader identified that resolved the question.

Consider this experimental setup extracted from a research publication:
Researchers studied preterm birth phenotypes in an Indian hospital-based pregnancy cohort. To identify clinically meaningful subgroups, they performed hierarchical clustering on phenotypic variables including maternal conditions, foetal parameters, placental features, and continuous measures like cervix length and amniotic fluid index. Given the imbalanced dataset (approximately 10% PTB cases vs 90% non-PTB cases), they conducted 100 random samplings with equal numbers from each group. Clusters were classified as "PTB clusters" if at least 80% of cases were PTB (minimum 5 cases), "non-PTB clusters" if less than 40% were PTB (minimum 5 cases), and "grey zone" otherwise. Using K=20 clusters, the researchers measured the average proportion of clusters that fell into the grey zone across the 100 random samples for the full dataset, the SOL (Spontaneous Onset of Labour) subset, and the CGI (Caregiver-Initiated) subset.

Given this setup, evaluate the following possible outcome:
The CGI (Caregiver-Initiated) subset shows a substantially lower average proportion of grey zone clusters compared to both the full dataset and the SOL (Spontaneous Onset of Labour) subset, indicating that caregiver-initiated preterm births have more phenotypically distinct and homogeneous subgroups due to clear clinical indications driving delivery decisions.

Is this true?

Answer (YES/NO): NO